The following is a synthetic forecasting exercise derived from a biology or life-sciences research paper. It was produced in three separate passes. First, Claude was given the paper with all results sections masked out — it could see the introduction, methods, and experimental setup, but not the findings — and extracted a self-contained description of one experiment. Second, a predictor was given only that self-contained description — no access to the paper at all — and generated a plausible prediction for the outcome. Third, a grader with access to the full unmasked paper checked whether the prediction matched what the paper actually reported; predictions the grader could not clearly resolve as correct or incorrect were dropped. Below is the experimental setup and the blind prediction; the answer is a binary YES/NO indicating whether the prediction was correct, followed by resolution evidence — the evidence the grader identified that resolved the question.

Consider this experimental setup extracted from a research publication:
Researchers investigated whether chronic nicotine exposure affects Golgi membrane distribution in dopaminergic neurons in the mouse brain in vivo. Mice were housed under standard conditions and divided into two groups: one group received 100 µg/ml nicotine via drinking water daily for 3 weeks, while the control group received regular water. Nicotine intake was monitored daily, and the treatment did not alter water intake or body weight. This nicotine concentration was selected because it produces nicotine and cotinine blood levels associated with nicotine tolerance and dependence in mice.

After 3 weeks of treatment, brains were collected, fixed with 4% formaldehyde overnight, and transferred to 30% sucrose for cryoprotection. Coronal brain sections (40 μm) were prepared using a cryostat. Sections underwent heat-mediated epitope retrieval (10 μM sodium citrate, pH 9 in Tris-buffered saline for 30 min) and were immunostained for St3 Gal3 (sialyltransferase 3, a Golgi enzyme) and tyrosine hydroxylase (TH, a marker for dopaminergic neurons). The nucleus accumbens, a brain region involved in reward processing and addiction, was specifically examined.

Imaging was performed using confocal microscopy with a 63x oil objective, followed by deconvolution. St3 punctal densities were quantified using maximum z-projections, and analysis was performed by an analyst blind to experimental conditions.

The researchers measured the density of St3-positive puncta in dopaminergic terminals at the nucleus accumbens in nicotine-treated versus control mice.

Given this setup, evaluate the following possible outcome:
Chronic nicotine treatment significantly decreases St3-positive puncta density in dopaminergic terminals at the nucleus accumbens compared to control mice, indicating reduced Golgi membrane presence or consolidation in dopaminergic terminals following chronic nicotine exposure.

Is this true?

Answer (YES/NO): NO